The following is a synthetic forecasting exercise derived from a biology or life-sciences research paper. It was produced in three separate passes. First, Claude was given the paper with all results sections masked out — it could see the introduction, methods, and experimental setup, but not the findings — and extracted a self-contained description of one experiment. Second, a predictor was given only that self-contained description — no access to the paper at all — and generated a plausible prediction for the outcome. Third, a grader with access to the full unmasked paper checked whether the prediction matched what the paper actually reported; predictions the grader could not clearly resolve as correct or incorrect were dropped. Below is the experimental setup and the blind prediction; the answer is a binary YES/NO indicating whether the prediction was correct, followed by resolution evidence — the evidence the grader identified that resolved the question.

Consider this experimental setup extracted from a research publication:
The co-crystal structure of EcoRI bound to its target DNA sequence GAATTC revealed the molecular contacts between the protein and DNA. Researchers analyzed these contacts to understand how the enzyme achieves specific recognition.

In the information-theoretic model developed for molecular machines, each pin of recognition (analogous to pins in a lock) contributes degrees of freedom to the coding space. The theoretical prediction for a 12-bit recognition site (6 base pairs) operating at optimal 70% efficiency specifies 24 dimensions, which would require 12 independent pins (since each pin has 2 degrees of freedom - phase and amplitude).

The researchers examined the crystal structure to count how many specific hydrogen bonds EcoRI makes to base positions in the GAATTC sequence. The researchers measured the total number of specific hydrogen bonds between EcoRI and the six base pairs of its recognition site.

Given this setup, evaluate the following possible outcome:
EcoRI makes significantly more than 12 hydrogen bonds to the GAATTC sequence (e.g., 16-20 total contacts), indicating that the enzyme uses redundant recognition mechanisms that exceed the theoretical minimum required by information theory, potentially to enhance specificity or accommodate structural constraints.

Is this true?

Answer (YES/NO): NO